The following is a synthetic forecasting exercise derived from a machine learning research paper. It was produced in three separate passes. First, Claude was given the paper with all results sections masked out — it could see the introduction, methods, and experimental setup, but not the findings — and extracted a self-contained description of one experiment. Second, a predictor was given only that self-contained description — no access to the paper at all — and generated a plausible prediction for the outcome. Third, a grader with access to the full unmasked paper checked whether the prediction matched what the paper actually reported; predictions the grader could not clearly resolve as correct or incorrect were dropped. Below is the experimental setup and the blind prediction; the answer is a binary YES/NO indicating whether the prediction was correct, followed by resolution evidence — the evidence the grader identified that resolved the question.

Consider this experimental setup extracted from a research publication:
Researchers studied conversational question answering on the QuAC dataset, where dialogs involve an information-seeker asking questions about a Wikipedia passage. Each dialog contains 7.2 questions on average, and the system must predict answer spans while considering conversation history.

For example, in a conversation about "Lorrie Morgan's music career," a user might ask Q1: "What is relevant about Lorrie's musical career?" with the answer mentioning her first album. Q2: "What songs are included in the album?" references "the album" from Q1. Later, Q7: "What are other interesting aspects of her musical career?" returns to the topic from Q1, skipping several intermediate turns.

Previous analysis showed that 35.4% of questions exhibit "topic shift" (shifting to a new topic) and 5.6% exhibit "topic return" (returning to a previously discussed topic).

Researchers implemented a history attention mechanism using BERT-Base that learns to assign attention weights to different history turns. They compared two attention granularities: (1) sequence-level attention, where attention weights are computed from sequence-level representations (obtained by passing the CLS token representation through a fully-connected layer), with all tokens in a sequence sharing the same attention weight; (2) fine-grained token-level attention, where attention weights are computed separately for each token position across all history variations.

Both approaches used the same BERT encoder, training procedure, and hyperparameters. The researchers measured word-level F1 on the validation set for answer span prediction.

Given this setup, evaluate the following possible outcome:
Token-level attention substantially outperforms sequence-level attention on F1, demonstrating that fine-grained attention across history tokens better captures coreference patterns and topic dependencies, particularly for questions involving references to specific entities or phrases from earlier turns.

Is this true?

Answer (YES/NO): NO